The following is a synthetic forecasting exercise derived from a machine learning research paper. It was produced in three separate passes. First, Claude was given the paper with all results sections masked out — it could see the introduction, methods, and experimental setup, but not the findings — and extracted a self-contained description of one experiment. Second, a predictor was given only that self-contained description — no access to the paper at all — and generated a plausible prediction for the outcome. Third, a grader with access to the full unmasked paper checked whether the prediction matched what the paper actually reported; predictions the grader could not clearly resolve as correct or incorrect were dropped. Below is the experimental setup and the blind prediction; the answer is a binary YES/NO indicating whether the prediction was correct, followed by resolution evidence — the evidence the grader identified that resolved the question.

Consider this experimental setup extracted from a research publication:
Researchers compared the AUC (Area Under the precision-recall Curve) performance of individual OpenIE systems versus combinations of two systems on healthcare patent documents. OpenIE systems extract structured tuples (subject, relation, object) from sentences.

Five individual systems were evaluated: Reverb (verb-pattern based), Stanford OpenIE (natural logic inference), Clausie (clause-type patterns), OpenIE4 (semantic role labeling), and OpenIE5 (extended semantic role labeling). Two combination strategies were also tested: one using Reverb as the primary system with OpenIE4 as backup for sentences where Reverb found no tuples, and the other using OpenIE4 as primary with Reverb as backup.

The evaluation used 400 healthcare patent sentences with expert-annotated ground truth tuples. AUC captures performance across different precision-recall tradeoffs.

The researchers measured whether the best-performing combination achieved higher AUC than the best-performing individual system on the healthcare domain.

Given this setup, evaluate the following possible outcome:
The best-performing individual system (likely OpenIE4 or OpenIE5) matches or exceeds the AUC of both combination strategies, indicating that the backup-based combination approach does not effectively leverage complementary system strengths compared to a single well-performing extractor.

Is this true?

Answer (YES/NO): NO